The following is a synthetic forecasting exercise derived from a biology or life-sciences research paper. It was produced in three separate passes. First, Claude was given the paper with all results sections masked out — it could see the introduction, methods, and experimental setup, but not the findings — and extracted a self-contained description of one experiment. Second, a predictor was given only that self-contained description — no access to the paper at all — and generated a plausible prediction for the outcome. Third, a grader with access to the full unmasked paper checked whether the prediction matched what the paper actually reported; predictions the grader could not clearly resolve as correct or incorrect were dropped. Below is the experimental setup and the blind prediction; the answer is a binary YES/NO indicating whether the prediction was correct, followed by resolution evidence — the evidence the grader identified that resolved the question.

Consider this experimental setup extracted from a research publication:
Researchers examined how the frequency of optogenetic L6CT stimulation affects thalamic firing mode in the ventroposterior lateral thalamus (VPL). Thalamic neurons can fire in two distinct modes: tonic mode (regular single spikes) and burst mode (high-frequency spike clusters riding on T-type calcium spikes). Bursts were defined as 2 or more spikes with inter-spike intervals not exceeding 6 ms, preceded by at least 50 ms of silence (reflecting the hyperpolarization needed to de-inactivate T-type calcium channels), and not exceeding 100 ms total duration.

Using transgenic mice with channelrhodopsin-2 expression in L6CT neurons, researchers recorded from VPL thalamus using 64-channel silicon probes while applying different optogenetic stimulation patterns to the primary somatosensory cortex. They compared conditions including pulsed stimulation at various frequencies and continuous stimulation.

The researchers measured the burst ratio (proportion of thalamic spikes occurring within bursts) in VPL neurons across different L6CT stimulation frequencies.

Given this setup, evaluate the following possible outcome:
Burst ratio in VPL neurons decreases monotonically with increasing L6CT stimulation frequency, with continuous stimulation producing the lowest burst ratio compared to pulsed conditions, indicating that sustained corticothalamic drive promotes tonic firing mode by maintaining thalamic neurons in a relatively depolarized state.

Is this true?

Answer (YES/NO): NO